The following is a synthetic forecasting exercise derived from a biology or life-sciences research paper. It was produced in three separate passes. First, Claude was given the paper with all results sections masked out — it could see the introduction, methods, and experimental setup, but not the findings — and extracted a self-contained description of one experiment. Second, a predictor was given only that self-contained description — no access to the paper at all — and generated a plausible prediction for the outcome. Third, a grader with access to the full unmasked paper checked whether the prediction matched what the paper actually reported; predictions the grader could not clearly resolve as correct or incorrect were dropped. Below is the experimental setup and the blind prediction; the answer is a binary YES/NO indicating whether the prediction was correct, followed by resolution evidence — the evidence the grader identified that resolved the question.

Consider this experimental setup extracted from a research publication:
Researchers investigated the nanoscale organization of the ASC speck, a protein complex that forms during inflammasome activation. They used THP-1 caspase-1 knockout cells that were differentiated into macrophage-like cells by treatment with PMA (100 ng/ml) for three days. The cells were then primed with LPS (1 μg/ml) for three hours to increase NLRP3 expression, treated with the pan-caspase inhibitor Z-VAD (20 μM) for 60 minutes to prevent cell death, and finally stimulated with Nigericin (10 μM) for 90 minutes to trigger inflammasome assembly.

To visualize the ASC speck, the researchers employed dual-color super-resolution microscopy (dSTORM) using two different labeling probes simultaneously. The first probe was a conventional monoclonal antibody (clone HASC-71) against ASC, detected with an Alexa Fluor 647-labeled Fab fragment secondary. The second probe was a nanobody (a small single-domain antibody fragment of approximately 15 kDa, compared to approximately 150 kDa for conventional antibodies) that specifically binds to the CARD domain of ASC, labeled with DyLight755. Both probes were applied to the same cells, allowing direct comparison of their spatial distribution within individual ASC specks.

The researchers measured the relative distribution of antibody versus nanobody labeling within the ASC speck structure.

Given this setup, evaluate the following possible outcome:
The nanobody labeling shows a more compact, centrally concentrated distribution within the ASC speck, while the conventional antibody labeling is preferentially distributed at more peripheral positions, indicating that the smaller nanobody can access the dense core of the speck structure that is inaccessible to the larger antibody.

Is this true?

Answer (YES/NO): YES